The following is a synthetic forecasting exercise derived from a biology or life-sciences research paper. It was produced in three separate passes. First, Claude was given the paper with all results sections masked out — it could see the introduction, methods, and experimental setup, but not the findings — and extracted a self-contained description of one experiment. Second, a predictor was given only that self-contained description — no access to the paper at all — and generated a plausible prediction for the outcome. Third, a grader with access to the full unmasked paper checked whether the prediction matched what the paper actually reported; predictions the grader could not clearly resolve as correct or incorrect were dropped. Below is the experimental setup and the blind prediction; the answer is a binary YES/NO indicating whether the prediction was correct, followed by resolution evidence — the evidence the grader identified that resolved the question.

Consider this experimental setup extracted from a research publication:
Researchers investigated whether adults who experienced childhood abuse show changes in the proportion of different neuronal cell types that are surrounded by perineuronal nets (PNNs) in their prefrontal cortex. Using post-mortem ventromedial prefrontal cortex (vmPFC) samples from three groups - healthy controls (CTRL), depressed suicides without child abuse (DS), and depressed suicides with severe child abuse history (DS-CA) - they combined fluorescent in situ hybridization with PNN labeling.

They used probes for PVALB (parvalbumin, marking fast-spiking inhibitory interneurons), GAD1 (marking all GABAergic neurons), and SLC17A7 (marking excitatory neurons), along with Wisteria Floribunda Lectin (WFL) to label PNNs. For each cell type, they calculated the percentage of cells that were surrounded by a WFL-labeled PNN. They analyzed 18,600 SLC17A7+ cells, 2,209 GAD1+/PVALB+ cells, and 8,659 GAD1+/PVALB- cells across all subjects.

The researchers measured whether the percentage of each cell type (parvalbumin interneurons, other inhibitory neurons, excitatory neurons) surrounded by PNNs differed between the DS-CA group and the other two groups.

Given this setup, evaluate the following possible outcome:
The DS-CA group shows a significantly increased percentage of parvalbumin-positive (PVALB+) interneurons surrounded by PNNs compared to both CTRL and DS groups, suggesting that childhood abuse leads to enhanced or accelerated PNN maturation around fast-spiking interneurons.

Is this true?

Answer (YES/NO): YES